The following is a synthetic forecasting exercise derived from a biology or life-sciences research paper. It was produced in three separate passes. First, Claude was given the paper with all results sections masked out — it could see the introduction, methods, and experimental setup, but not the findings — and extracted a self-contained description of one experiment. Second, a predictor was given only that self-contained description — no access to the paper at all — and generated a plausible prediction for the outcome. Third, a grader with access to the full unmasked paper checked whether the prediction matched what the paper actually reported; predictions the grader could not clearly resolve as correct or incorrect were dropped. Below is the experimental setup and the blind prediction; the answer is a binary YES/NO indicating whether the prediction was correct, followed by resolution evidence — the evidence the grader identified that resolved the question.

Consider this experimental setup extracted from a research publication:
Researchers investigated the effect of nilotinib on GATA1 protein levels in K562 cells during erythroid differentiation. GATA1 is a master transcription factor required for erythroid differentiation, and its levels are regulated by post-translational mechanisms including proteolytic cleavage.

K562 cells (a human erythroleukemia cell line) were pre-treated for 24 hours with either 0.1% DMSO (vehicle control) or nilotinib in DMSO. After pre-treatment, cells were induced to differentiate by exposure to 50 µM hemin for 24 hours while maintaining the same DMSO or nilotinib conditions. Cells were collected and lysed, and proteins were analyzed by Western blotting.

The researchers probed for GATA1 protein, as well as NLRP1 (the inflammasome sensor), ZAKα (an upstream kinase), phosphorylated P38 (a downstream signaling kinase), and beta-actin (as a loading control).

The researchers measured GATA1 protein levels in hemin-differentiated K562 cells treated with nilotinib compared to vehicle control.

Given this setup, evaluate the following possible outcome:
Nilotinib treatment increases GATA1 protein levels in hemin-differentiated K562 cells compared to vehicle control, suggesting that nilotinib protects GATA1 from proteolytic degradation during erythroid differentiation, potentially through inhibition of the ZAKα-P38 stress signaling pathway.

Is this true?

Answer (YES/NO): YES